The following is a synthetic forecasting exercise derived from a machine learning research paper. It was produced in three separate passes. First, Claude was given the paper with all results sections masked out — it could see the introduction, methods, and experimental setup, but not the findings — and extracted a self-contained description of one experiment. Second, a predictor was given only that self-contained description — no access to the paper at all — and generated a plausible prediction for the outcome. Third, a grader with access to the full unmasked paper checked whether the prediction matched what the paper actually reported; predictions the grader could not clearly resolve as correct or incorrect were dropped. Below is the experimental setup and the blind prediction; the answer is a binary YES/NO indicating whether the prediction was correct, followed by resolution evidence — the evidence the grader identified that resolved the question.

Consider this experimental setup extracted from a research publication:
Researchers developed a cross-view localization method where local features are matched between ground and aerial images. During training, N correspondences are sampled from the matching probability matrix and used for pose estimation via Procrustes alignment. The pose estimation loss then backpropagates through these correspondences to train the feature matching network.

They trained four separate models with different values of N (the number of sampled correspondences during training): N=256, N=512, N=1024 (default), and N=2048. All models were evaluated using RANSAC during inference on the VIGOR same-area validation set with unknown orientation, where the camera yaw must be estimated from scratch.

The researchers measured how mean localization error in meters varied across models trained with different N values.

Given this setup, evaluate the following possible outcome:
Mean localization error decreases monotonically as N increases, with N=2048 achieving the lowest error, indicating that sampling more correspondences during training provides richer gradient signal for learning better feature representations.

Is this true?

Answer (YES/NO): NO